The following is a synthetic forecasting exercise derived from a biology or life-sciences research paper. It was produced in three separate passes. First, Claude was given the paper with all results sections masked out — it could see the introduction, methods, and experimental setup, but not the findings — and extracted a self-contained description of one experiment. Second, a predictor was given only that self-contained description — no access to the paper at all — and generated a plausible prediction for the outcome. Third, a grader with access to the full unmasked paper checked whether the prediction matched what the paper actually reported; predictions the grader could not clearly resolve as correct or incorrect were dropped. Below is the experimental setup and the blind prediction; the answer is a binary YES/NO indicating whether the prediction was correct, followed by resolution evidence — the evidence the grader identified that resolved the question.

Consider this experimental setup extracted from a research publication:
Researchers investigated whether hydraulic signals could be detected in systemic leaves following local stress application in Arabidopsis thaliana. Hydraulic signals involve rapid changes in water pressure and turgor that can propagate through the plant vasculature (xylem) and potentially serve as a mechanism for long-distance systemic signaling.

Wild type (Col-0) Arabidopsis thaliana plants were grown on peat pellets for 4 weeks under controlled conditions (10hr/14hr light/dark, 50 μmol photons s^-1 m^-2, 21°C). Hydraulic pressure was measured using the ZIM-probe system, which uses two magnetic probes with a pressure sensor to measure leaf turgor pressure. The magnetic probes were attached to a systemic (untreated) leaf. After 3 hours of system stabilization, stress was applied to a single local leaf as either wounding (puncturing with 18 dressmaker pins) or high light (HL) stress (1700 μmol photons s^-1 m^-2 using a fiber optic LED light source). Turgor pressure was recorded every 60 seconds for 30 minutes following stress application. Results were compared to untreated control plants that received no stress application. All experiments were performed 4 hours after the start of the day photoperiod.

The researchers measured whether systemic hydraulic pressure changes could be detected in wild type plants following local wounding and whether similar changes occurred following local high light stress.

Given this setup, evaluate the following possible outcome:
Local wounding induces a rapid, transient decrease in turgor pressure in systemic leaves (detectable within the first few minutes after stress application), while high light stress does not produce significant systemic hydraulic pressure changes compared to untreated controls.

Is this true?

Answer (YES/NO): NO